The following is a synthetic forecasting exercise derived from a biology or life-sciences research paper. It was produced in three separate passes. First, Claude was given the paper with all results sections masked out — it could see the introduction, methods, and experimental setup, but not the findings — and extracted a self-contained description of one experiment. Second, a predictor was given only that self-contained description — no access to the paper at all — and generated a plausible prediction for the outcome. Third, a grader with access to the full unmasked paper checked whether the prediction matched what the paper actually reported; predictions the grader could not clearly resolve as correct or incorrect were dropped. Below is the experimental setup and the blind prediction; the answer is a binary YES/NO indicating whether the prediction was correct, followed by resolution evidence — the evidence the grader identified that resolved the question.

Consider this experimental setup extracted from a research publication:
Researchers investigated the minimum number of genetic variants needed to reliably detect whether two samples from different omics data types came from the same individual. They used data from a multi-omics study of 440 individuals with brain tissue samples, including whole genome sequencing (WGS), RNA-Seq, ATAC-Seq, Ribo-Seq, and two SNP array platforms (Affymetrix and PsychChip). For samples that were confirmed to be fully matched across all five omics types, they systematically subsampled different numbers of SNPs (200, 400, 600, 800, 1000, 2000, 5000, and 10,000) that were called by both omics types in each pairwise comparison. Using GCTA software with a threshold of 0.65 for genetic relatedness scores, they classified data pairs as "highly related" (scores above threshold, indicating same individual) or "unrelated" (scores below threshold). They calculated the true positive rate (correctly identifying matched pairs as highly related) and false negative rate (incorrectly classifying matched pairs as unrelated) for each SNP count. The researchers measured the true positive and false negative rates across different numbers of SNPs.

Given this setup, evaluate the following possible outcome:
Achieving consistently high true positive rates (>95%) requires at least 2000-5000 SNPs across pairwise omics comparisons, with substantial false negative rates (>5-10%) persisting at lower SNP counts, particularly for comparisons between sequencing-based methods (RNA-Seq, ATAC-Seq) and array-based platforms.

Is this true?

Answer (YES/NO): NO